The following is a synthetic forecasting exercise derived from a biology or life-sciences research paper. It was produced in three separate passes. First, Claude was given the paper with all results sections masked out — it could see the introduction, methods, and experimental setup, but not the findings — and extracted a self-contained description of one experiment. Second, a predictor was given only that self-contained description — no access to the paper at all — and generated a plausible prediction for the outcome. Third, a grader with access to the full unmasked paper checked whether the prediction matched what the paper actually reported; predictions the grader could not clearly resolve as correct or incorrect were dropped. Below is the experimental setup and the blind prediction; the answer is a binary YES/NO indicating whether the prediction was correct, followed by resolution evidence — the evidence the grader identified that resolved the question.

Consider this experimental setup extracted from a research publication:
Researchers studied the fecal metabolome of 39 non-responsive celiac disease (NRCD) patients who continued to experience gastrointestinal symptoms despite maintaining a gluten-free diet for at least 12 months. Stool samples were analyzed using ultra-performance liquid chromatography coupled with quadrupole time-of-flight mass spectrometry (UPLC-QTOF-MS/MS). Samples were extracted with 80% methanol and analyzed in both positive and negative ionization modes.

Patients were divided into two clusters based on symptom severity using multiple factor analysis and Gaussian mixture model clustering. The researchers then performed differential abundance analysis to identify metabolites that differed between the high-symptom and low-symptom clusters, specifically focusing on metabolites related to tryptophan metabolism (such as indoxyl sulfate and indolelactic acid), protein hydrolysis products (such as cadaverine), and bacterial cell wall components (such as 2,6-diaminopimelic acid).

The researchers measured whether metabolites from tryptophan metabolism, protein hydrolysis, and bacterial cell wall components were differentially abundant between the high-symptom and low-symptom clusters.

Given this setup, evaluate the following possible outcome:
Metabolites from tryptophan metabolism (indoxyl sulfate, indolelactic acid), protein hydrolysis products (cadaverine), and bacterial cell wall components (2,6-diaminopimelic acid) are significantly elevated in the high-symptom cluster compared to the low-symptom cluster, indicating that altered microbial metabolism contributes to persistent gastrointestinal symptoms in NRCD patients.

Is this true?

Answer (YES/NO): YES